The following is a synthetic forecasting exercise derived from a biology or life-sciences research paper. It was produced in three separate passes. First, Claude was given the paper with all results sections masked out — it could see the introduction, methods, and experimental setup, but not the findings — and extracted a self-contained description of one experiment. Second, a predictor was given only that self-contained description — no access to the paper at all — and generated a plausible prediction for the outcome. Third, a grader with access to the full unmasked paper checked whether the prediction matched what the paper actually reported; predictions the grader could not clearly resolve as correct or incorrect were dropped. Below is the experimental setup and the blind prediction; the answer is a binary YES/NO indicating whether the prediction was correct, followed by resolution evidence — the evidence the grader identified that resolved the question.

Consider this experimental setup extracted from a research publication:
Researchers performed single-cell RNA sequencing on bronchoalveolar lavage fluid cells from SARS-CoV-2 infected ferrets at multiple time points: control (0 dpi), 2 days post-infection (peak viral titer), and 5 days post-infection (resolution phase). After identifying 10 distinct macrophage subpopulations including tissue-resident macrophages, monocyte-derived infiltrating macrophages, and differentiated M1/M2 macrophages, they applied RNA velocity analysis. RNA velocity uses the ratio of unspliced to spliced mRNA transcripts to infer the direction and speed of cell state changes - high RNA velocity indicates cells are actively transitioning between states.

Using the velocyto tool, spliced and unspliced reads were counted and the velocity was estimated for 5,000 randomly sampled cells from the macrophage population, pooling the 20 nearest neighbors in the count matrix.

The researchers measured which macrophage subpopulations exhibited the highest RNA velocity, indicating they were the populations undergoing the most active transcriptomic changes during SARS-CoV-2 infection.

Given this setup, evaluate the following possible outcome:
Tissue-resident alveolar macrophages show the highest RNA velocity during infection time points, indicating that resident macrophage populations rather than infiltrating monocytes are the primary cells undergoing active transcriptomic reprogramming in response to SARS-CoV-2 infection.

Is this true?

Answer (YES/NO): NO